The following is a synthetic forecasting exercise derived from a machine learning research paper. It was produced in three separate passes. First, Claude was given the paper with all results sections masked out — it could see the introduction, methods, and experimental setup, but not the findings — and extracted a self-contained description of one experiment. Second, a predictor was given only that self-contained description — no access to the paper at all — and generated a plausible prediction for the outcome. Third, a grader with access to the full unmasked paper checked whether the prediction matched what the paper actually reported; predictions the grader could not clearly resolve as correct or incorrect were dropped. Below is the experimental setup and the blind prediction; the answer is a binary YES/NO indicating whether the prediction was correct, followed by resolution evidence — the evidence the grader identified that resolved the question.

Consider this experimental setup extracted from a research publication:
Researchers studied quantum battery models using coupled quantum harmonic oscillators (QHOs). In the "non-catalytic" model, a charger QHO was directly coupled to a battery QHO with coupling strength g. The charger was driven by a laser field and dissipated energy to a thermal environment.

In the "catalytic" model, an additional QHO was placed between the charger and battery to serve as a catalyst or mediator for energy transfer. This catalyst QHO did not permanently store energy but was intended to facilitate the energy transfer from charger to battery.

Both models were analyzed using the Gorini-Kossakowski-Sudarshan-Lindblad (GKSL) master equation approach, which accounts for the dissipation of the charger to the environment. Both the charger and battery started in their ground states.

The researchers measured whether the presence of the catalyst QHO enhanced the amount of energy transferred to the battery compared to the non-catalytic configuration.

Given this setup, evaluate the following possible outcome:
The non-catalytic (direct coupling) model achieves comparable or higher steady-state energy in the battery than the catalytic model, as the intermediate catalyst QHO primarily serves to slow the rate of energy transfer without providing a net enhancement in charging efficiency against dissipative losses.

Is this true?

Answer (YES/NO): NO